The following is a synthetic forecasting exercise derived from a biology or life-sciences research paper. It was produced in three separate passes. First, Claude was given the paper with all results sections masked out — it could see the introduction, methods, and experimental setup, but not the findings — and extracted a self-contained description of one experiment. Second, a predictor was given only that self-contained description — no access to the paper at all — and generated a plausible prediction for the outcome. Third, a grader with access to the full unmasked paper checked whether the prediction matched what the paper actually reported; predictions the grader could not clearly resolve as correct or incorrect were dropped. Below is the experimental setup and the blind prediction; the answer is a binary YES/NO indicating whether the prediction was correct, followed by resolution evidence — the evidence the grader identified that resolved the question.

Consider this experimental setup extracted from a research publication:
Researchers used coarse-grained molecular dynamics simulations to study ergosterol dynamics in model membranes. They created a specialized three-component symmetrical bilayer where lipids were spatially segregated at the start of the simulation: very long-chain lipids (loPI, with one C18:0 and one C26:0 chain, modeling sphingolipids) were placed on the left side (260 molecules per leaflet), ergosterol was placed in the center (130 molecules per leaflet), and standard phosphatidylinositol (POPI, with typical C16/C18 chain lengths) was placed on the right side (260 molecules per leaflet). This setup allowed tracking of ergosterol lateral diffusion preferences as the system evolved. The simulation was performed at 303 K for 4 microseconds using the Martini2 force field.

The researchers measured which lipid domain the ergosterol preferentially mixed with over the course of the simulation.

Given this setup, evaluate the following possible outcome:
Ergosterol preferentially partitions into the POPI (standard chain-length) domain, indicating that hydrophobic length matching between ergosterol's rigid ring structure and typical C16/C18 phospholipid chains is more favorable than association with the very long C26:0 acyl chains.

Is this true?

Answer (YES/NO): NO